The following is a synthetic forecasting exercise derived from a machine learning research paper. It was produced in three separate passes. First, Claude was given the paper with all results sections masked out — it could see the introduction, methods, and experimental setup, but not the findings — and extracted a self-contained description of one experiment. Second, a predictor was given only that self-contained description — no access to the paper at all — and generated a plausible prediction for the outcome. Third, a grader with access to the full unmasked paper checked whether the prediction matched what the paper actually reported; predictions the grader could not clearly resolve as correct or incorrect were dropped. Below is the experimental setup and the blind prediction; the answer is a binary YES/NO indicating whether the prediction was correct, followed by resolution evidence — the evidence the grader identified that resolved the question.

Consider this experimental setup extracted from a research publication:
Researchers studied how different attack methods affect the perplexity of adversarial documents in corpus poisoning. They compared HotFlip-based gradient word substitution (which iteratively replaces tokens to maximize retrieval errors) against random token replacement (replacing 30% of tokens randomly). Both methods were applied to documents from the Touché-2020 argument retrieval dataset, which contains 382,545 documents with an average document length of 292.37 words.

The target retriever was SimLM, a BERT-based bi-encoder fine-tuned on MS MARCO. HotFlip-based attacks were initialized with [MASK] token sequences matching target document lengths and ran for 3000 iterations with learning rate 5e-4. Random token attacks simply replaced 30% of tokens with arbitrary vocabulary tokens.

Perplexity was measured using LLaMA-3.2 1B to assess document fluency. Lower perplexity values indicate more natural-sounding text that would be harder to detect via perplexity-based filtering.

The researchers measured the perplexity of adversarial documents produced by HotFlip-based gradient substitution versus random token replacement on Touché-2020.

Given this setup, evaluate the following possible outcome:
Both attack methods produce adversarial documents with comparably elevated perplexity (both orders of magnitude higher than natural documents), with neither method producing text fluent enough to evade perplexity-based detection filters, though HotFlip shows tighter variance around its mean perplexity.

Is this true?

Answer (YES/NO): NO